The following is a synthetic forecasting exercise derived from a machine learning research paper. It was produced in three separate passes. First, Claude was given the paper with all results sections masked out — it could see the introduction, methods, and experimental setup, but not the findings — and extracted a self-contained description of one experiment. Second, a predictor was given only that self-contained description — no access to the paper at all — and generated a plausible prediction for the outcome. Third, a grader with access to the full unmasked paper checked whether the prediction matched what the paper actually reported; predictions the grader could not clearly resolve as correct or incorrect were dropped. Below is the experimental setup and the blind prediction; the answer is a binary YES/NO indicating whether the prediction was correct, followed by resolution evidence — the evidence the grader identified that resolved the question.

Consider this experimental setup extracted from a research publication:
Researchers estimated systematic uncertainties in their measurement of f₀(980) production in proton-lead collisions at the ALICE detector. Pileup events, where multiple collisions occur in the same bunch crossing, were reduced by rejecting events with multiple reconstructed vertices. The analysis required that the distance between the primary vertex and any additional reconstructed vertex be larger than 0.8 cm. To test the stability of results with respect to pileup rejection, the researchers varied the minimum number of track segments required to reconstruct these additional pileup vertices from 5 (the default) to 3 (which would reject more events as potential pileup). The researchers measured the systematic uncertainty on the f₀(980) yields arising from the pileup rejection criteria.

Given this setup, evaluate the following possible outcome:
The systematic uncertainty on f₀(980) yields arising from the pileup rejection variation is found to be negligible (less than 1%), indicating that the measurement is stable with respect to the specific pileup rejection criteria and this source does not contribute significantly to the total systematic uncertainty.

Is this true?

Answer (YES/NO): YES